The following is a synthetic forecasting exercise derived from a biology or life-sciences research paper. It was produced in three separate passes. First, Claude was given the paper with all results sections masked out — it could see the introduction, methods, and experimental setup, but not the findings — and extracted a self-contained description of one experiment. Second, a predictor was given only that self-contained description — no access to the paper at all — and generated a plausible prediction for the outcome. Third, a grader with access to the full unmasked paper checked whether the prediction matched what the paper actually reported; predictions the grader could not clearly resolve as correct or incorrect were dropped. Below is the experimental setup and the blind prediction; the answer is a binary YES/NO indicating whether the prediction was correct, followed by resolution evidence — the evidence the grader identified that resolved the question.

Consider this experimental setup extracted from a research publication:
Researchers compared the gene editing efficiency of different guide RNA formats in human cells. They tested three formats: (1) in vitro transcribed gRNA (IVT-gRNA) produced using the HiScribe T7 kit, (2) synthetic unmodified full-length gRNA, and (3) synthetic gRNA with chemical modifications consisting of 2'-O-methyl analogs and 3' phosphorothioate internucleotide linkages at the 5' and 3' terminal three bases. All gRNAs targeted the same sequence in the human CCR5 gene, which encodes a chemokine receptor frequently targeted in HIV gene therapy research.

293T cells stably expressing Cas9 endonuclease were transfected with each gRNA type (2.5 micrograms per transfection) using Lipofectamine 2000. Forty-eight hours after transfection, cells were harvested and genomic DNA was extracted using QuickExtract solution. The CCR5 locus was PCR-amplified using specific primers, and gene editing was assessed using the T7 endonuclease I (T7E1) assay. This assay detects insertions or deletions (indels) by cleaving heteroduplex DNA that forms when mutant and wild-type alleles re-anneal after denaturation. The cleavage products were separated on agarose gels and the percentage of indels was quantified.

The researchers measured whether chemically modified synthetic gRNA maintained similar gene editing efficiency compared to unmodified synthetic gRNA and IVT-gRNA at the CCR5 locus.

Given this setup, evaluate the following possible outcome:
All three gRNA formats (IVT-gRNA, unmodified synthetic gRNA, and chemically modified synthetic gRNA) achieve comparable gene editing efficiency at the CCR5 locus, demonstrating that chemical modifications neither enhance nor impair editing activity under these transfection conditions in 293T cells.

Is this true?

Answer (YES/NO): NO